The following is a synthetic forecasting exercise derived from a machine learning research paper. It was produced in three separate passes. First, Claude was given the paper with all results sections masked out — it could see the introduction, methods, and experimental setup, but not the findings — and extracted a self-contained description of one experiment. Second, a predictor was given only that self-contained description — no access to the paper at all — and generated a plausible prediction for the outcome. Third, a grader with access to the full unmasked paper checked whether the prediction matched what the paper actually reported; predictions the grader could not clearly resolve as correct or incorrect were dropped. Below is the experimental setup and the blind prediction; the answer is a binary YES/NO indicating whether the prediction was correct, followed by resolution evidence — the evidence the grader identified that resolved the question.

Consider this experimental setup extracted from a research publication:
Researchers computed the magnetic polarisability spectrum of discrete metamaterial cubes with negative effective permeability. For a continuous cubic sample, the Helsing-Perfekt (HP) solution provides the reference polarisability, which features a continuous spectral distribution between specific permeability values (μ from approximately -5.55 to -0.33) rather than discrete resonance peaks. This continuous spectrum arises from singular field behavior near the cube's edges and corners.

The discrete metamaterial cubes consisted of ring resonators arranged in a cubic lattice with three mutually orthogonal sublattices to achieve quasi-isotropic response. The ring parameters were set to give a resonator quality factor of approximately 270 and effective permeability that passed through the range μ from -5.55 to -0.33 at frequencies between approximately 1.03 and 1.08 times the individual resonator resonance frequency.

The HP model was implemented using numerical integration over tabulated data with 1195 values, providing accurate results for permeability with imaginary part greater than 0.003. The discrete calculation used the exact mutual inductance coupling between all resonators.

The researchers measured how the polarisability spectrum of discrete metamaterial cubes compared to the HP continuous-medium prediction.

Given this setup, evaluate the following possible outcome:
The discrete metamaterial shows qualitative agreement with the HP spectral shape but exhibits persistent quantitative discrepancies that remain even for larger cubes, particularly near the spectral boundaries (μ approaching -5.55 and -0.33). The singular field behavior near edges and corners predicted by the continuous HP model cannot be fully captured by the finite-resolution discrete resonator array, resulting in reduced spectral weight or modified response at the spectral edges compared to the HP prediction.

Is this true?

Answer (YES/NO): NO